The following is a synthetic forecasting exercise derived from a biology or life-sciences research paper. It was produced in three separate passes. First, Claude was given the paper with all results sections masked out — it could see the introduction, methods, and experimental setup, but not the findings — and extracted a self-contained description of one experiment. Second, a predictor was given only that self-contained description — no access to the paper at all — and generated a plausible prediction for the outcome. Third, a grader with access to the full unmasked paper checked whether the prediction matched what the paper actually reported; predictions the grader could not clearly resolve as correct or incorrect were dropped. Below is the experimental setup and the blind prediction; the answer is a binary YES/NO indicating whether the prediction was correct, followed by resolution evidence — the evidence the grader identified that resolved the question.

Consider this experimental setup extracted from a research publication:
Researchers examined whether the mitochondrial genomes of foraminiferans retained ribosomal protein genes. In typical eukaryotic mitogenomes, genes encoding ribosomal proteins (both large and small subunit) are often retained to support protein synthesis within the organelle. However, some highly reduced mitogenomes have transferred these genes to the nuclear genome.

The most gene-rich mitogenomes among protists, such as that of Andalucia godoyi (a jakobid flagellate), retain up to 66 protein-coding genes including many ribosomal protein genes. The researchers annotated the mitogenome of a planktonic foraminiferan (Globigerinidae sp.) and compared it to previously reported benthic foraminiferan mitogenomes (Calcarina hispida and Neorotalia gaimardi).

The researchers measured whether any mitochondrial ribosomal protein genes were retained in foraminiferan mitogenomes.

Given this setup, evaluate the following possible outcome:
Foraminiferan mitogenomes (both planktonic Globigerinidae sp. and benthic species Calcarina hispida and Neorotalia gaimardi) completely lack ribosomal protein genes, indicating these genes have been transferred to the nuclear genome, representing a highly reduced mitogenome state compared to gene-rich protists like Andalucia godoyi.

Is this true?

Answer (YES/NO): YES